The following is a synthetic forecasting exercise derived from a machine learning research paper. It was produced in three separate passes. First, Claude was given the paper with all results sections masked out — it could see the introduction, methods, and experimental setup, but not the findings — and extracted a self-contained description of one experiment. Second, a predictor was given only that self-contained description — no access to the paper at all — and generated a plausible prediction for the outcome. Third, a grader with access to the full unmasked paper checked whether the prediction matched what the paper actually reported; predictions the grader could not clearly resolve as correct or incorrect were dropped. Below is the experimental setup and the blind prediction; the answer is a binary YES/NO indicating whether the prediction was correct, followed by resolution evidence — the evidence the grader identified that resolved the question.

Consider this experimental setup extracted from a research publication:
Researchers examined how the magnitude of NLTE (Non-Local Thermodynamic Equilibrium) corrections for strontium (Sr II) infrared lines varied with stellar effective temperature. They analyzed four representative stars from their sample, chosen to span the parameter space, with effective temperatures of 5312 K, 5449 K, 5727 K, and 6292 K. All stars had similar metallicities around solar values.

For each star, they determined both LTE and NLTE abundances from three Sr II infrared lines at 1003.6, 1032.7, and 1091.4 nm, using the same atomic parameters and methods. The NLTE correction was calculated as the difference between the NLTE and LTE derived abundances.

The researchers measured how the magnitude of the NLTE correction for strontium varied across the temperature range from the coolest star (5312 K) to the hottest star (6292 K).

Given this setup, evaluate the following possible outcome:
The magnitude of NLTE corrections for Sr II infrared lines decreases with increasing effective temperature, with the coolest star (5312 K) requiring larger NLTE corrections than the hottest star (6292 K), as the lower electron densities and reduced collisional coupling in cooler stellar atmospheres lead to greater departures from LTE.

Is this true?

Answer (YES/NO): NO